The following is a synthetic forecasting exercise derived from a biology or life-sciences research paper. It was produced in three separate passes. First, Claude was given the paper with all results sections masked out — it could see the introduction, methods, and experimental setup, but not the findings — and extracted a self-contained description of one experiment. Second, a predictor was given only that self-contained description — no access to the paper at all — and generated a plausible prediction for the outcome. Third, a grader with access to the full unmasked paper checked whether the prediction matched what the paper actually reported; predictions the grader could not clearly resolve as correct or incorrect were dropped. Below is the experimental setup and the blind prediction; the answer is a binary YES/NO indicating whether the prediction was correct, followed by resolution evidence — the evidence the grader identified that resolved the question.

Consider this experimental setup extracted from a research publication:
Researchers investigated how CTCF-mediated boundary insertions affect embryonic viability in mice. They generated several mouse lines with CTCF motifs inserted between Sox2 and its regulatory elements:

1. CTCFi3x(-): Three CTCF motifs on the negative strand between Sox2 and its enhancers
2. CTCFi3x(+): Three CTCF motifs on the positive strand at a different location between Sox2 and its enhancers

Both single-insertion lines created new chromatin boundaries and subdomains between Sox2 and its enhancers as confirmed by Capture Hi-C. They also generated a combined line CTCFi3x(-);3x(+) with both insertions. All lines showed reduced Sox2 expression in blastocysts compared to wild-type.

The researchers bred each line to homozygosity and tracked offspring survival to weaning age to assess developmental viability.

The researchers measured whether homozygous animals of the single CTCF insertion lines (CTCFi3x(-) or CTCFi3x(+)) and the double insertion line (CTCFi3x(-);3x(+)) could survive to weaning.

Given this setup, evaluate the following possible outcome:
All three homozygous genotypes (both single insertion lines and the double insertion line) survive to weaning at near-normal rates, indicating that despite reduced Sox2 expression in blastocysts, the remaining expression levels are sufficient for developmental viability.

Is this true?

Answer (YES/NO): NO